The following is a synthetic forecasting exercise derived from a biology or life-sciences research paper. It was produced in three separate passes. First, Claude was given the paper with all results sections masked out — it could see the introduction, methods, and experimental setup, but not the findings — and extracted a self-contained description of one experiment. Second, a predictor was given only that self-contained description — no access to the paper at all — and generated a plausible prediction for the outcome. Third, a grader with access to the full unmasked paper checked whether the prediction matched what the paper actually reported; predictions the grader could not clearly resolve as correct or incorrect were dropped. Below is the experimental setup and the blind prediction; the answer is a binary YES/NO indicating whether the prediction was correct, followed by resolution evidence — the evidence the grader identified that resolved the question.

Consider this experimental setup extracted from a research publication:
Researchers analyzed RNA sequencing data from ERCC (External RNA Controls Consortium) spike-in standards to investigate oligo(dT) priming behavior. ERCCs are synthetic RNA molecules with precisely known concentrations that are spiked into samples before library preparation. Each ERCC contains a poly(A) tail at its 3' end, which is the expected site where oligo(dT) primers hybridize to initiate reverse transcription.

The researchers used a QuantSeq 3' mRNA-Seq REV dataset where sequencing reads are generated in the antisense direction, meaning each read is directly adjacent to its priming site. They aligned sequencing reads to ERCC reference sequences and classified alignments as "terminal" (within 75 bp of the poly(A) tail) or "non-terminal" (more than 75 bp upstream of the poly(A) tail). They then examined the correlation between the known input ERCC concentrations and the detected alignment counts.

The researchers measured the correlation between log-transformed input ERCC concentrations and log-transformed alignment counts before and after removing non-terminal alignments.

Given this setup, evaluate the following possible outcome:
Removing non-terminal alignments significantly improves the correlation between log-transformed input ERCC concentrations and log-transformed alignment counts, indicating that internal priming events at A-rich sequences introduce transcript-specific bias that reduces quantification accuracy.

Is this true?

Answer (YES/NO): YES